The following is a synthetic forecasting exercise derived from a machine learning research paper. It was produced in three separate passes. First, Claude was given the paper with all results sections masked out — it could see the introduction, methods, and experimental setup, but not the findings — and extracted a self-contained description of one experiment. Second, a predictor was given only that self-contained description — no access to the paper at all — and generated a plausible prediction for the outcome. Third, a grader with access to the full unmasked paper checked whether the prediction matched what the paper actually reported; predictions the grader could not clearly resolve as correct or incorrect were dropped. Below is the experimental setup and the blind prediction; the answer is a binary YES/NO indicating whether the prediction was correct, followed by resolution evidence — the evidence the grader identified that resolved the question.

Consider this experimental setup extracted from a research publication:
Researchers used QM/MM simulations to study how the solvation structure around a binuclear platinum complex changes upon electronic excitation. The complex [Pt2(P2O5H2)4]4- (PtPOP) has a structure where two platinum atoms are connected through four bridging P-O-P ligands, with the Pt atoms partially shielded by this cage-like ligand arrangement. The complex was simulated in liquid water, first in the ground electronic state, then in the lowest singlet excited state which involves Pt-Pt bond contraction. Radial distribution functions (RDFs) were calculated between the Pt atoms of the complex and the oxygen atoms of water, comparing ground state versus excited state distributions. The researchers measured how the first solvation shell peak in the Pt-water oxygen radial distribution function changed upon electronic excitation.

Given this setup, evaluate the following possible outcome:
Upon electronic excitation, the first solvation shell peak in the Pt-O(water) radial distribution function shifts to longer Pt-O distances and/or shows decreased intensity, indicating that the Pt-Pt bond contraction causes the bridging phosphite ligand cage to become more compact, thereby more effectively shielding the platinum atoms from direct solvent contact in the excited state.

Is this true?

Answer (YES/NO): NO